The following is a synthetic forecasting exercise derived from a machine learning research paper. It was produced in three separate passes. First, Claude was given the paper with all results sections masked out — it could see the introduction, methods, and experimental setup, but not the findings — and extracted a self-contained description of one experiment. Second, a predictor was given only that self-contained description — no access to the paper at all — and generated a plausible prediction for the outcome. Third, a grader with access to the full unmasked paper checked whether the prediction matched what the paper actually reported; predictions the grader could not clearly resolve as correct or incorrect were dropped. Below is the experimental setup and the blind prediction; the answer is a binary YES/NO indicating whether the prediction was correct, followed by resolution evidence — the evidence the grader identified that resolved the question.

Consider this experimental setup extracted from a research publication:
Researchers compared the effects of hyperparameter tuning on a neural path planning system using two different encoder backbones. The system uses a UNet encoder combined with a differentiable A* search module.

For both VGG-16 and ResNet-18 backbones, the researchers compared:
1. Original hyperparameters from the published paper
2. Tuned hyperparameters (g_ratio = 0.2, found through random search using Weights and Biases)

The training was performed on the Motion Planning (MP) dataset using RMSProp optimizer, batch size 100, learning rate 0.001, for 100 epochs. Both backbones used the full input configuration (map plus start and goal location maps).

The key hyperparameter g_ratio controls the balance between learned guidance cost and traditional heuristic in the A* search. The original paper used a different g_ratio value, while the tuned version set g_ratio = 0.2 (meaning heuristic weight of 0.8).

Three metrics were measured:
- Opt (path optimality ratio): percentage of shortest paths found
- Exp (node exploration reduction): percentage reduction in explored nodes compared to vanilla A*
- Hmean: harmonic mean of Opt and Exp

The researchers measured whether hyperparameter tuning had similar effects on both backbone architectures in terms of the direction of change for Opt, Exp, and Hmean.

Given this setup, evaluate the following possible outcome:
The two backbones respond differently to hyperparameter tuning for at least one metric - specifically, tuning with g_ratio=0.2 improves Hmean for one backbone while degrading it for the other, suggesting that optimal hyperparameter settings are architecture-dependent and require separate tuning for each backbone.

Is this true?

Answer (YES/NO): NO